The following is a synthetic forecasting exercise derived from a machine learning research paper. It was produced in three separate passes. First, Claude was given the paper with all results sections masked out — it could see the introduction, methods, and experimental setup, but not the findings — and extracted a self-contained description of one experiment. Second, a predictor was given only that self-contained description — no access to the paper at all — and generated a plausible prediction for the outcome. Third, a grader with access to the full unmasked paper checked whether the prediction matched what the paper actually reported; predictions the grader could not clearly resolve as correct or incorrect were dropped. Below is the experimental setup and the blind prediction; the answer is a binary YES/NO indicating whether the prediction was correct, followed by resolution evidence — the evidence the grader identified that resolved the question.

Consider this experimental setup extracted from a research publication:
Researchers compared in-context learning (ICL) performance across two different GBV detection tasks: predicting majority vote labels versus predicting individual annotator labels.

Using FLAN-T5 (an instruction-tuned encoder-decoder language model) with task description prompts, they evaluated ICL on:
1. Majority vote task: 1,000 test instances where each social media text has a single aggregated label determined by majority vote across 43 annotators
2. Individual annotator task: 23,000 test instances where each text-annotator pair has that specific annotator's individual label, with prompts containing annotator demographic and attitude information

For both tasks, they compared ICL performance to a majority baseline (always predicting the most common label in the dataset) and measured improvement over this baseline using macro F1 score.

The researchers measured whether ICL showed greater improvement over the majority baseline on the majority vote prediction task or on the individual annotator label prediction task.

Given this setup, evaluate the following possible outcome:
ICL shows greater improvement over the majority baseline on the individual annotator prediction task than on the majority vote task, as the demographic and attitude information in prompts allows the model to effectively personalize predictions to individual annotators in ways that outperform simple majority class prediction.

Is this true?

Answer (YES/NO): YES